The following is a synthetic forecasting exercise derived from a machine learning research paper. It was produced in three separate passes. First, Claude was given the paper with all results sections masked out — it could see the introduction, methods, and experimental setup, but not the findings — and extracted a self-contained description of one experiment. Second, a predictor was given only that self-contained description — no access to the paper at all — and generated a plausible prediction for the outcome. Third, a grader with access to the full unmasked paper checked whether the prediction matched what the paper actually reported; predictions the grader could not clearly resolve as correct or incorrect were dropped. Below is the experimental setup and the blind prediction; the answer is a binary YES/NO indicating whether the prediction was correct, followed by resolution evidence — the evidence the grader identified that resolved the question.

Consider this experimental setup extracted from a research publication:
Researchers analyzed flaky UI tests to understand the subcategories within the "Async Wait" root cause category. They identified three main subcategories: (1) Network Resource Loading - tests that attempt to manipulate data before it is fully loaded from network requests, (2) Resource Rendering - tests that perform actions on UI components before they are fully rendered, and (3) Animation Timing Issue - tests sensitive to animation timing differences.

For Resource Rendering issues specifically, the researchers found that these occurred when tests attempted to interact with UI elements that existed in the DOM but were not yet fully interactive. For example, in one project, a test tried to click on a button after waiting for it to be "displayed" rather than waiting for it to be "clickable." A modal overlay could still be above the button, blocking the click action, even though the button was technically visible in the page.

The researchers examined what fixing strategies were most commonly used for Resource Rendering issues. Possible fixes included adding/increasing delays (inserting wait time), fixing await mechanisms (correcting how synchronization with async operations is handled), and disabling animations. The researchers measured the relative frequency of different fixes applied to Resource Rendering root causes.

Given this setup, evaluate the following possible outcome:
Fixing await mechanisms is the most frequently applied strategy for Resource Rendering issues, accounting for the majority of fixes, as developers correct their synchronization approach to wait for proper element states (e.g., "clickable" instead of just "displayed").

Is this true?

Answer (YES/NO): NO